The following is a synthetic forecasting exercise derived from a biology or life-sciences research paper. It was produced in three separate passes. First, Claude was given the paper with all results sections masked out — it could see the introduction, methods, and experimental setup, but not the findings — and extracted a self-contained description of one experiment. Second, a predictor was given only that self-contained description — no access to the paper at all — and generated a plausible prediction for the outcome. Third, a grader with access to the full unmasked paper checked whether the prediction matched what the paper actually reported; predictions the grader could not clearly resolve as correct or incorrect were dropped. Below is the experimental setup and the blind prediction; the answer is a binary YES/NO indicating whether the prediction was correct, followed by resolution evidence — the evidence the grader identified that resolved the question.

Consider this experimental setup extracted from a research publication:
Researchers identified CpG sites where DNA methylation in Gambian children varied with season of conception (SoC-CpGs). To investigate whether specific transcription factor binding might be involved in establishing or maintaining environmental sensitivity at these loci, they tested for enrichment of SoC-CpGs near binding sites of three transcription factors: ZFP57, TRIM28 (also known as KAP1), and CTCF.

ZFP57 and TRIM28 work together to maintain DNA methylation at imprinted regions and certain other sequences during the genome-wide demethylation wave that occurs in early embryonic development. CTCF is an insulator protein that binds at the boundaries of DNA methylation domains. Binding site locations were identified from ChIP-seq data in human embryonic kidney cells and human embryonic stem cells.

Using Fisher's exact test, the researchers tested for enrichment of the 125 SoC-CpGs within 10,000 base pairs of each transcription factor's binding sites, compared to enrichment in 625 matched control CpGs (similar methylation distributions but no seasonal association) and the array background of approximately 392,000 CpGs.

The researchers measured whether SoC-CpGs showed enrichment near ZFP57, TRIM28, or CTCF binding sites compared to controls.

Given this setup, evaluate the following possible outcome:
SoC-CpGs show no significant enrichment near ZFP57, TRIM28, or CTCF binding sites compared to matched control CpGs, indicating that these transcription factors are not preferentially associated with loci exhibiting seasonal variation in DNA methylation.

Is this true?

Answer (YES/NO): YES